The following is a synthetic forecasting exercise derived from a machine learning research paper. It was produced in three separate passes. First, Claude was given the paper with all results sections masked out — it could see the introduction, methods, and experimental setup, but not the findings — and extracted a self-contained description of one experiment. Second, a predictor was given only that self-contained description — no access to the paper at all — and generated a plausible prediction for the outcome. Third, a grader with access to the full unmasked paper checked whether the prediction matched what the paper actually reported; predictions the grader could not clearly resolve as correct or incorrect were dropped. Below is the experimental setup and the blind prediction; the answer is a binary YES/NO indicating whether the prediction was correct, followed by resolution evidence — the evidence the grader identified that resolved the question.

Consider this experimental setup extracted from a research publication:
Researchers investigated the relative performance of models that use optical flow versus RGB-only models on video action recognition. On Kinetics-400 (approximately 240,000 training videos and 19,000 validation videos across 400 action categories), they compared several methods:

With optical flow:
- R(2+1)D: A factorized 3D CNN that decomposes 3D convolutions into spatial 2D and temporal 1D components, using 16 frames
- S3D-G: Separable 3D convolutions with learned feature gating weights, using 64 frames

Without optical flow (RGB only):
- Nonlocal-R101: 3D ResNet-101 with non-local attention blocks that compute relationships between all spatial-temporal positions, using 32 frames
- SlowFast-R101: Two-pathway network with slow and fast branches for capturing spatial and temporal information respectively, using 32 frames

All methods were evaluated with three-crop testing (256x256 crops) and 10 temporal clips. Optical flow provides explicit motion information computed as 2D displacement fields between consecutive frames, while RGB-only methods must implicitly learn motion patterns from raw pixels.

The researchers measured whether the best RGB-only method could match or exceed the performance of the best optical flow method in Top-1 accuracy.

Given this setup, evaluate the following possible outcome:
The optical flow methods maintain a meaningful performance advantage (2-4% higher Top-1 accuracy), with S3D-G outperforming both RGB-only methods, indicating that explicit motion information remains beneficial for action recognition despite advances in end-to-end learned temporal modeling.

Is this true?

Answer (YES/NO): NO